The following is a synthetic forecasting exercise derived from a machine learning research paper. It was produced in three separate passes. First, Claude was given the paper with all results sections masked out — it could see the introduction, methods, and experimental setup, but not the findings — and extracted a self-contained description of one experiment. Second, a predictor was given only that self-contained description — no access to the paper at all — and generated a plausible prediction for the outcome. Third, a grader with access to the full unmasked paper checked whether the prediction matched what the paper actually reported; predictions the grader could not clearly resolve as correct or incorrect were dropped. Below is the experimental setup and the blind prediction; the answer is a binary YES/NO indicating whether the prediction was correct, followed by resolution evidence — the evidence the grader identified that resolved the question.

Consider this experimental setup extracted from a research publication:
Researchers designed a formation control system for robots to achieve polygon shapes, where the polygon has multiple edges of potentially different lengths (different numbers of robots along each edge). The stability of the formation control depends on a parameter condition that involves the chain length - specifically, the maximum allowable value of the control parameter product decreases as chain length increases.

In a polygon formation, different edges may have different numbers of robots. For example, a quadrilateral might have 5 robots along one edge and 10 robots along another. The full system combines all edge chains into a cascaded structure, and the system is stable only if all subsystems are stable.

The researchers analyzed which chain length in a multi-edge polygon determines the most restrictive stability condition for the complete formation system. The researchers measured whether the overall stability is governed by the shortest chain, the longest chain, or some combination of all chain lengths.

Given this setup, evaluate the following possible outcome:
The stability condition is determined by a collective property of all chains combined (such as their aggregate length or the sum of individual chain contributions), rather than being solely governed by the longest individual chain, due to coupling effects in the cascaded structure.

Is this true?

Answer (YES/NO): NO